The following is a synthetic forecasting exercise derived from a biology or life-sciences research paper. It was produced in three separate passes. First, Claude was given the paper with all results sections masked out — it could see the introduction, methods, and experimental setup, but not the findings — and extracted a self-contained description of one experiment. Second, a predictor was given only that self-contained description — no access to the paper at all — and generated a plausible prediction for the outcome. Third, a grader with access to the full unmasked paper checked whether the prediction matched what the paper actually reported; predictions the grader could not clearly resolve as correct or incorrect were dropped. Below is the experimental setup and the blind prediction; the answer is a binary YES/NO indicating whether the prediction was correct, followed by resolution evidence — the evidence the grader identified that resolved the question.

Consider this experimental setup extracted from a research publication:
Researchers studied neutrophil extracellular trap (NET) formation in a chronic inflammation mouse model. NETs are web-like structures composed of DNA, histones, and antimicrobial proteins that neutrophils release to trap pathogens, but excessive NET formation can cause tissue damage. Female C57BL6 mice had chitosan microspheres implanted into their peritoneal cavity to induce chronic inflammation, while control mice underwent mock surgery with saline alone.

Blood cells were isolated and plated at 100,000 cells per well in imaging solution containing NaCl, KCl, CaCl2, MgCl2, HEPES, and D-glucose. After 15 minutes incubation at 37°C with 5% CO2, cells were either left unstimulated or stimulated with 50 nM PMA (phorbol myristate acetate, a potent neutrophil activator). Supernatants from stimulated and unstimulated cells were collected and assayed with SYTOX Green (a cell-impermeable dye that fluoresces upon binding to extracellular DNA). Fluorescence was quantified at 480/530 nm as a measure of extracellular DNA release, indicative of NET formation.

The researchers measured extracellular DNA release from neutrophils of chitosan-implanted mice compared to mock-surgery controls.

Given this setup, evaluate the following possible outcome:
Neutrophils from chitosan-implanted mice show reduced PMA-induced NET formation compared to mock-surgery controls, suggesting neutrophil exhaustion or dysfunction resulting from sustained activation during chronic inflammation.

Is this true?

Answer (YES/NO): NO